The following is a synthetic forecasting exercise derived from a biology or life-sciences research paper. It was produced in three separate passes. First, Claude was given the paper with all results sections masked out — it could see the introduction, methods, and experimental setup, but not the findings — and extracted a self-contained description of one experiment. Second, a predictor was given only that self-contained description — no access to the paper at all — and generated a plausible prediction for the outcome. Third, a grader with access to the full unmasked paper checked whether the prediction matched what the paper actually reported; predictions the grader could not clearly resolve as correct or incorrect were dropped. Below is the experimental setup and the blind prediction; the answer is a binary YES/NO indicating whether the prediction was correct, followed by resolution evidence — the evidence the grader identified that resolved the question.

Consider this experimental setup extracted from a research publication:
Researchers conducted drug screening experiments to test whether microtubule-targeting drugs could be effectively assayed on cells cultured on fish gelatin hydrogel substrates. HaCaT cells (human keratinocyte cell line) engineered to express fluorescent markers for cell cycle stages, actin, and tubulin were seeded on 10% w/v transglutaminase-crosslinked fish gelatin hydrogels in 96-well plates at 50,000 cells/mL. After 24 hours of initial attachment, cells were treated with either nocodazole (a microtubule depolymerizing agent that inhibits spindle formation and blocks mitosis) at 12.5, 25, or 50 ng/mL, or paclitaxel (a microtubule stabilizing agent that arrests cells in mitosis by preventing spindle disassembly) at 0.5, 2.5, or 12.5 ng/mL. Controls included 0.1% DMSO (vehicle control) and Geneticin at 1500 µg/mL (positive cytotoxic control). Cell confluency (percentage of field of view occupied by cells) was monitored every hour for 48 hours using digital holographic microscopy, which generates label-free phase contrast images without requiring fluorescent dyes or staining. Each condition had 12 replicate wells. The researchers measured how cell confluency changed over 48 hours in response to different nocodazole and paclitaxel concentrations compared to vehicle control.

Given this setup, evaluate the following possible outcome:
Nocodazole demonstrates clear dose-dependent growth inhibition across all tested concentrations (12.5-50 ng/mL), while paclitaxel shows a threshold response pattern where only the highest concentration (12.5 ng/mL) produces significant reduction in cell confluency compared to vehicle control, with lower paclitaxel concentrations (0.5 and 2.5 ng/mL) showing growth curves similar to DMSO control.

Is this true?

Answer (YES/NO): NO